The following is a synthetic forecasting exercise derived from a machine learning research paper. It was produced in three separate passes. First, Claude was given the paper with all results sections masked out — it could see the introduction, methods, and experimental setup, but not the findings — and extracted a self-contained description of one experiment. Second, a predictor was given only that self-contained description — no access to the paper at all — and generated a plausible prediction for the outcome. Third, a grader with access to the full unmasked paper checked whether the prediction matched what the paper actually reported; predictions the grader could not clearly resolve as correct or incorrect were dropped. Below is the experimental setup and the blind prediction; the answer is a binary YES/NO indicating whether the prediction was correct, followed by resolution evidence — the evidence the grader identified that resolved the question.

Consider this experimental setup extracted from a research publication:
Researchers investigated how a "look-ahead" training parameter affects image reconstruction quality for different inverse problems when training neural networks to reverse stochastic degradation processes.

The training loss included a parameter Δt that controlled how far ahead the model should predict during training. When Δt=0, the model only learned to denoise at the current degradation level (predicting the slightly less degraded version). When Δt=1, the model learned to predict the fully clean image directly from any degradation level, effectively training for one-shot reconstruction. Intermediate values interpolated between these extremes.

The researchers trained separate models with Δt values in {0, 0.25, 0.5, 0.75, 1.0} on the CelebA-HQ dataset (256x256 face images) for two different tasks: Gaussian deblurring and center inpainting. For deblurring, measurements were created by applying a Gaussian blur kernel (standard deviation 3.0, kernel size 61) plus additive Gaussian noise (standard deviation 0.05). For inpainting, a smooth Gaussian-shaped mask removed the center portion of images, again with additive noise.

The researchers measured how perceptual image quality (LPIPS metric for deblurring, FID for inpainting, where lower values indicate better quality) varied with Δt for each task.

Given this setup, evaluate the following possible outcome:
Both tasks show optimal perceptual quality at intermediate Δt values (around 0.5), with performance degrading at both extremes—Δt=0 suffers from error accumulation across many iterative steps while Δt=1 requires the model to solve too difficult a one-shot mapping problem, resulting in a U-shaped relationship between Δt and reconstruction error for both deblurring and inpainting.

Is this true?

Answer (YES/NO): NO